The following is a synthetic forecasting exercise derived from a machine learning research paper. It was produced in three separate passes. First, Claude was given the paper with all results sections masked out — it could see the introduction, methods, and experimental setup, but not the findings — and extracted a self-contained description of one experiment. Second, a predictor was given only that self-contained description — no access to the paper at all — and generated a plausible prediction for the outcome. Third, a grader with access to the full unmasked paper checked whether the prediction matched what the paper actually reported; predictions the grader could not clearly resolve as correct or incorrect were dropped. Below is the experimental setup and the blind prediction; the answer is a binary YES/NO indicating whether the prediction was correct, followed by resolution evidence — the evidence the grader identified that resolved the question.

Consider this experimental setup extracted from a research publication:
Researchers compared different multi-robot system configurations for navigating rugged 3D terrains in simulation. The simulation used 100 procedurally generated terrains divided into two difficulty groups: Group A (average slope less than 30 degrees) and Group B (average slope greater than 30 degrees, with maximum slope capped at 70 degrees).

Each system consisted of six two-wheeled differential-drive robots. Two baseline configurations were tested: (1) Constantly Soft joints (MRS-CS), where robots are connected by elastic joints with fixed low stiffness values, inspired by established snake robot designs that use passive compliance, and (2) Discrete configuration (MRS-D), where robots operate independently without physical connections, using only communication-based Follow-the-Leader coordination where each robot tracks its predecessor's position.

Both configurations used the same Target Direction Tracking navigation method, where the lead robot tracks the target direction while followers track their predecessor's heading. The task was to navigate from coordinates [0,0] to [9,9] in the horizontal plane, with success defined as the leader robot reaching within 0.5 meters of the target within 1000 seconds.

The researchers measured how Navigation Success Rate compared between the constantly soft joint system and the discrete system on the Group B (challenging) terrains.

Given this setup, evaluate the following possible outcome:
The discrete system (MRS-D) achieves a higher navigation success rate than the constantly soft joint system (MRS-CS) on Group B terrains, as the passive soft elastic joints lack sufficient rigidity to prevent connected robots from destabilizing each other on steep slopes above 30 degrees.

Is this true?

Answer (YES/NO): NO